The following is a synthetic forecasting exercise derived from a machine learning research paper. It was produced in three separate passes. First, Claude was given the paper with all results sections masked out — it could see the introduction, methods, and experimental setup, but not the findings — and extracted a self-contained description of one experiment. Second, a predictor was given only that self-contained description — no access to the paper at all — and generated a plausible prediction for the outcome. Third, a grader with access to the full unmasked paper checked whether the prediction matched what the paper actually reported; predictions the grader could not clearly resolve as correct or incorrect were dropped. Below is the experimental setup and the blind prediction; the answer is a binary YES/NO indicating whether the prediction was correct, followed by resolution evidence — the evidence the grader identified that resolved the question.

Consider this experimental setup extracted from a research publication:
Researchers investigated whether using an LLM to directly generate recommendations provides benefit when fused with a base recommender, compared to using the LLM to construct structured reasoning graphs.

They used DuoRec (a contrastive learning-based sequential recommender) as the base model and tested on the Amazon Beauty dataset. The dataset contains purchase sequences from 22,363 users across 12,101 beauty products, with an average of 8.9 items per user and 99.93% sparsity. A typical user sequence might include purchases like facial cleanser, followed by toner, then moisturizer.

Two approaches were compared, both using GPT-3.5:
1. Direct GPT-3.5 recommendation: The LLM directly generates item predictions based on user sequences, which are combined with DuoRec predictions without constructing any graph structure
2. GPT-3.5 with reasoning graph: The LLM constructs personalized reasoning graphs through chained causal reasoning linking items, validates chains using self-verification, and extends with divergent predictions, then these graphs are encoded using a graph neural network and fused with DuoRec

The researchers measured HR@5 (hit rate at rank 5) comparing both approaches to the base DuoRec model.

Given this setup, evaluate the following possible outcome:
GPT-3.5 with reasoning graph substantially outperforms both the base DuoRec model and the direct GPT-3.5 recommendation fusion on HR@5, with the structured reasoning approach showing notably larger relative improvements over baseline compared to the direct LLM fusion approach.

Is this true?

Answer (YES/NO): YES